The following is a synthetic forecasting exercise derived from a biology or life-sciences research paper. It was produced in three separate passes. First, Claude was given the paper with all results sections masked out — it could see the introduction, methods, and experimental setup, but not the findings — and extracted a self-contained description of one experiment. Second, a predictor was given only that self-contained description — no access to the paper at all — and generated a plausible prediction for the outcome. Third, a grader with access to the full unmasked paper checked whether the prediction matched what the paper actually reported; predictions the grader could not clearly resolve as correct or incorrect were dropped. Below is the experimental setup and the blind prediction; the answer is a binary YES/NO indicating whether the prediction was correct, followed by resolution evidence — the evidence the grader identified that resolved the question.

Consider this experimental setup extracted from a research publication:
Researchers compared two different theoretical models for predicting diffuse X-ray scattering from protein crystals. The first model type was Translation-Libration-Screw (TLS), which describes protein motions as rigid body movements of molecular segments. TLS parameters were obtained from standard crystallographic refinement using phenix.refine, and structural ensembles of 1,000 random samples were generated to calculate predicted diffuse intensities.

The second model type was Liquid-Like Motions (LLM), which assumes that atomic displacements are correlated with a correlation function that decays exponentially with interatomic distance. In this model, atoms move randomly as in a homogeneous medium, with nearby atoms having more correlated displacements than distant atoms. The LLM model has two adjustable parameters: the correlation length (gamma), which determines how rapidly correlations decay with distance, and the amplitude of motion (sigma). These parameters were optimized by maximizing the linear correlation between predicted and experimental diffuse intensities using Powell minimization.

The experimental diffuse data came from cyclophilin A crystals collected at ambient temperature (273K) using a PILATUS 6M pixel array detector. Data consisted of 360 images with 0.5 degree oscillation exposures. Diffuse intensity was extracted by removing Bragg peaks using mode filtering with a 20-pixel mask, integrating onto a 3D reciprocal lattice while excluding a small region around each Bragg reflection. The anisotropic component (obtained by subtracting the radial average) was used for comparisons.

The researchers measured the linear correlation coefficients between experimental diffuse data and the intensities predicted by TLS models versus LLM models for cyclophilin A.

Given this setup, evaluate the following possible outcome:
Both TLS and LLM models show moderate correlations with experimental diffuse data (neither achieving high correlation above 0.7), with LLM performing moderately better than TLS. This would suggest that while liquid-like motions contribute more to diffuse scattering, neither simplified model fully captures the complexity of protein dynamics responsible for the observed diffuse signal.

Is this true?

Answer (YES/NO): NO